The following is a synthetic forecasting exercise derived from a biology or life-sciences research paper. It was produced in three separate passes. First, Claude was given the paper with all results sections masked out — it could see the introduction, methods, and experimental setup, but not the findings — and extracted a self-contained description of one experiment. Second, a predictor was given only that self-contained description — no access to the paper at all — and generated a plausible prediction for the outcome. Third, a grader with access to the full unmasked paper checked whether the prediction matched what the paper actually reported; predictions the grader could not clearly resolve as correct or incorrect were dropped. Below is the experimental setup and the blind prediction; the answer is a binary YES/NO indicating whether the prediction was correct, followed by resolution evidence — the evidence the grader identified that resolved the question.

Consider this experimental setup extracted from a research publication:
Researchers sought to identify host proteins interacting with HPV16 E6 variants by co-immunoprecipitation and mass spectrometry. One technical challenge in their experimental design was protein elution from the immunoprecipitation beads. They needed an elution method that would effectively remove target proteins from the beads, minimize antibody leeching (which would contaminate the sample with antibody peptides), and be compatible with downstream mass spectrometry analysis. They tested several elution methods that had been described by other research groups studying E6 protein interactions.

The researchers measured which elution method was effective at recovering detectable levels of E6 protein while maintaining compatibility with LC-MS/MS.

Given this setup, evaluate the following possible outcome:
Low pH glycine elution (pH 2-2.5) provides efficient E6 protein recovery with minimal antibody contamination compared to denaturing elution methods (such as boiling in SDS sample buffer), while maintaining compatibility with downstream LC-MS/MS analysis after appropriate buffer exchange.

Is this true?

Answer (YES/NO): NO